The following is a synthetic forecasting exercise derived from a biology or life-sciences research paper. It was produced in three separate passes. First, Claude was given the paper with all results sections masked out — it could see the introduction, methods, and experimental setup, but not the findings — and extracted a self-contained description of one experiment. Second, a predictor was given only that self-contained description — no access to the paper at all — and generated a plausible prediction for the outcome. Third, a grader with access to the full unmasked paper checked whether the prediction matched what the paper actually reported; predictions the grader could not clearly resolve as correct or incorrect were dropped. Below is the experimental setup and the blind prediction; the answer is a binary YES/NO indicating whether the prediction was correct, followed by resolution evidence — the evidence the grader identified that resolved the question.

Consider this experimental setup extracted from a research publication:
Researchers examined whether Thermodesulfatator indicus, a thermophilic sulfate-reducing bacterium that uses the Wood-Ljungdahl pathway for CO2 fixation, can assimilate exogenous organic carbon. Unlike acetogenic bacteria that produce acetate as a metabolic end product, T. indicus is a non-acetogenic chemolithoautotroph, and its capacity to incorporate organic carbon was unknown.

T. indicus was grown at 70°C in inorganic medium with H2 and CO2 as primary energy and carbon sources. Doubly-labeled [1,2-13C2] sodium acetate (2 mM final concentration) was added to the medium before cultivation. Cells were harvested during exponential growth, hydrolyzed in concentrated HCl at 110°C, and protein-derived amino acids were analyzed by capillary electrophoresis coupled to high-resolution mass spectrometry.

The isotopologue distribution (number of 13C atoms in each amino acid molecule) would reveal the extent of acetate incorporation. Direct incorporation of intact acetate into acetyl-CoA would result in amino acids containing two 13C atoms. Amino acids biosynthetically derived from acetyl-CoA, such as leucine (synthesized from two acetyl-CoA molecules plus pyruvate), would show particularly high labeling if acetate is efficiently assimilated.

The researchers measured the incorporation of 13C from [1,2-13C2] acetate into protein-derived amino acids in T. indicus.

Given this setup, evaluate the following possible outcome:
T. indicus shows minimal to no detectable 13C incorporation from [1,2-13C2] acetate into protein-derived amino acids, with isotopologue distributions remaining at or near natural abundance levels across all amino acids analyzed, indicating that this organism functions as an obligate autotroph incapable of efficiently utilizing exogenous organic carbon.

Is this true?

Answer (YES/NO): NO